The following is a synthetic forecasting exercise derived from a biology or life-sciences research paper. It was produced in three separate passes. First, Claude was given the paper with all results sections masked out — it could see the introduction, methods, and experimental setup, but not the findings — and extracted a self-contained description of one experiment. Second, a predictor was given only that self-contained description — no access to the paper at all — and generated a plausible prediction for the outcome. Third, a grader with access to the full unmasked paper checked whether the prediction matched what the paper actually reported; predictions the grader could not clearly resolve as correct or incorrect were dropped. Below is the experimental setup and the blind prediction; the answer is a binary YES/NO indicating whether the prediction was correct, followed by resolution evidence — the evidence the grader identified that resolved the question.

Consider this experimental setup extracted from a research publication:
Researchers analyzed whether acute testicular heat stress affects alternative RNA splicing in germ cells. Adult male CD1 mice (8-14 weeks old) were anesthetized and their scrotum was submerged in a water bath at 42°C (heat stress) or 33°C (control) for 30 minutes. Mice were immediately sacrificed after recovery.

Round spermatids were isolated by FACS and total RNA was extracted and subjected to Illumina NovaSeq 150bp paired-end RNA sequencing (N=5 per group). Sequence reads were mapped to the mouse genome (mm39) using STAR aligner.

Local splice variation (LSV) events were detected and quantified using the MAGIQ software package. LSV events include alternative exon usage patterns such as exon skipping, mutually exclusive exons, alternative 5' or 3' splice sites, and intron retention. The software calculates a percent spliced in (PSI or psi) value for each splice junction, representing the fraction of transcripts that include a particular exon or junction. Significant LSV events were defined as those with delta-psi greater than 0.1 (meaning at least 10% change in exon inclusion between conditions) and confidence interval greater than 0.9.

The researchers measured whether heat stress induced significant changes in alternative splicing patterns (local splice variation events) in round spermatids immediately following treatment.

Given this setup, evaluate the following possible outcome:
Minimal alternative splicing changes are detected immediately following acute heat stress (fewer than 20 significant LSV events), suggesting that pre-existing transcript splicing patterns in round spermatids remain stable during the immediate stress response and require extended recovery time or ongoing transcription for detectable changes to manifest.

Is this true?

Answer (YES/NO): NO